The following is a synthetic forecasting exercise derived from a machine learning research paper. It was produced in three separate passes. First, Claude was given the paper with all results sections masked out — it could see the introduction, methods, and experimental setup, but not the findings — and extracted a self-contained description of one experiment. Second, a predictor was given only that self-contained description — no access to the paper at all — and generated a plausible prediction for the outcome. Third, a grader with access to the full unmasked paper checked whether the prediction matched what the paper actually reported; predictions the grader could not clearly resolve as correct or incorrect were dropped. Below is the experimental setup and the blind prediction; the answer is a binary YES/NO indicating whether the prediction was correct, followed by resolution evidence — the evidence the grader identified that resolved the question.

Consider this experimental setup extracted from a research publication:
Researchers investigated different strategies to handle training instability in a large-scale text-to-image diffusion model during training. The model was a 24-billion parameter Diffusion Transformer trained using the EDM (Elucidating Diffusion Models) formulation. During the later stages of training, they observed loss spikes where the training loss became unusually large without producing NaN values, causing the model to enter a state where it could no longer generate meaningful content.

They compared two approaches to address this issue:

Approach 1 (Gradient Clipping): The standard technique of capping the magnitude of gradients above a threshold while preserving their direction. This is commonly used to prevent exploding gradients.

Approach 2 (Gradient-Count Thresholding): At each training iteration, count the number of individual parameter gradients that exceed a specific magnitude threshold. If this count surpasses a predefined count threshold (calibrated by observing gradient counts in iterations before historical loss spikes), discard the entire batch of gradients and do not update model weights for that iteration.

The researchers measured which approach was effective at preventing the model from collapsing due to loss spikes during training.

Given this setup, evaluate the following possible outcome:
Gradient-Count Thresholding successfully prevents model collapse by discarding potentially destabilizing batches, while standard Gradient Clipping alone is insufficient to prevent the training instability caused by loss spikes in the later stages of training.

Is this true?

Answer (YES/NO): YES